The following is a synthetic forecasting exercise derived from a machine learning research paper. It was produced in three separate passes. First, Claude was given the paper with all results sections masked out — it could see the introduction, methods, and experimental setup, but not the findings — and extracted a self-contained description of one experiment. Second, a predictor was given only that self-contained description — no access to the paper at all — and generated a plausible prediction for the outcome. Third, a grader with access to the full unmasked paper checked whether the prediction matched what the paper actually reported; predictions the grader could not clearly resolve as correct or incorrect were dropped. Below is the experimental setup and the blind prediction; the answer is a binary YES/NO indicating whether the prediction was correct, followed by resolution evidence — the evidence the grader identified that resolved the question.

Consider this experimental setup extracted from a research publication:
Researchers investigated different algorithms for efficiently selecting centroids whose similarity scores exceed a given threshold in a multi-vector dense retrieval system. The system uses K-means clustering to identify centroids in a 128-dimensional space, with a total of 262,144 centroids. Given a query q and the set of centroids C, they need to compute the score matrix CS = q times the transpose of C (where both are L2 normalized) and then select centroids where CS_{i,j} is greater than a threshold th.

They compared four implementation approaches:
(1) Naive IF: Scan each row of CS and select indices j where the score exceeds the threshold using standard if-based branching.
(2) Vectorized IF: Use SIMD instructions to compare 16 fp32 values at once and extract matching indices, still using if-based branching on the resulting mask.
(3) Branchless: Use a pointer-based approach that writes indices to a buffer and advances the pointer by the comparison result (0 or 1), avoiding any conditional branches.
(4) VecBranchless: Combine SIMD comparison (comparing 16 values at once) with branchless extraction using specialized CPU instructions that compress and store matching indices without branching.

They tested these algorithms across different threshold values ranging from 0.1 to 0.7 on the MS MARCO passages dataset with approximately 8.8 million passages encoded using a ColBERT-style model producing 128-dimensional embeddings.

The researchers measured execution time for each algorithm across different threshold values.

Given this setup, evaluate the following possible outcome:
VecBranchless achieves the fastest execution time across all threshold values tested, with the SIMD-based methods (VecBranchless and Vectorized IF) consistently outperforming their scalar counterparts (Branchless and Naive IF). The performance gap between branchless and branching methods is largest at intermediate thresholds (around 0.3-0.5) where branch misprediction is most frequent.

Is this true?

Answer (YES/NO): NO